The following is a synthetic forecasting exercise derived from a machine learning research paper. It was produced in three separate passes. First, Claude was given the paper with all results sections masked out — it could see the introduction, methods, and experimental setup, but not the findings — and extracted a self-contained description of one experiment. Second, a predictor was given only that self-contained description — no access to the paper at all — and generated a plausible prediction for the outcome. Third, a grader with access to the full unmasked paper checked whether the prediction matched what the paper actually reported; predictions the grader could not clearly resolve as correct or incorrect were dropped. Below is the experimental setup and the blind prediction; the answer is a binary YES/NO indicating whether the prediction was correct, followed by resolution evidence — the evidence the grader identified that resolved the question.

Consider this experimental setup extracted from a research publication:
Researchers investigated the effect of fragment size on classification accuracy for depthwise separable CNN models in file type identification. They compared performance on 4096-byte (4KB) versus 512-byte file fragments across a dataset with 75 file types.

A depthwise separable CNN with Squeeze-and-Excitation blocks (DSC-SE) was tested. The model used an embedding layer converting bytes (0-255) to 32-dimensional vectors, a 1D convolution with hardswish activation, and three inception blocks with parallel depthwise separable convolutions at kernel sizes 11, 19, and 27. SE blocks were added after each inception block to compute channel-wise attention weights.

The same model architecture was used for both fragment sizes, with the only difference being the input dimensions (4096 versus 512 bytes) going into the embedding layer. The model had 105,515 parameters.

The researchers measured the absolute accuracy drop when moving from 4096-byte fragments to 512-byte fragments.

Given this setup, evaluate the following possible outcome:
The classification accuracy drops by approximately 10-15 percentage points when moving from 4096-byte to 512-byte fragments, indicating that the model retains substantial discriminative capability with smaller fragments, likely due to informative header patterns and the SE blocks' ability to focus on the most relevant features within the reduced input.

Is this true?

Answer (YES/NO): YES